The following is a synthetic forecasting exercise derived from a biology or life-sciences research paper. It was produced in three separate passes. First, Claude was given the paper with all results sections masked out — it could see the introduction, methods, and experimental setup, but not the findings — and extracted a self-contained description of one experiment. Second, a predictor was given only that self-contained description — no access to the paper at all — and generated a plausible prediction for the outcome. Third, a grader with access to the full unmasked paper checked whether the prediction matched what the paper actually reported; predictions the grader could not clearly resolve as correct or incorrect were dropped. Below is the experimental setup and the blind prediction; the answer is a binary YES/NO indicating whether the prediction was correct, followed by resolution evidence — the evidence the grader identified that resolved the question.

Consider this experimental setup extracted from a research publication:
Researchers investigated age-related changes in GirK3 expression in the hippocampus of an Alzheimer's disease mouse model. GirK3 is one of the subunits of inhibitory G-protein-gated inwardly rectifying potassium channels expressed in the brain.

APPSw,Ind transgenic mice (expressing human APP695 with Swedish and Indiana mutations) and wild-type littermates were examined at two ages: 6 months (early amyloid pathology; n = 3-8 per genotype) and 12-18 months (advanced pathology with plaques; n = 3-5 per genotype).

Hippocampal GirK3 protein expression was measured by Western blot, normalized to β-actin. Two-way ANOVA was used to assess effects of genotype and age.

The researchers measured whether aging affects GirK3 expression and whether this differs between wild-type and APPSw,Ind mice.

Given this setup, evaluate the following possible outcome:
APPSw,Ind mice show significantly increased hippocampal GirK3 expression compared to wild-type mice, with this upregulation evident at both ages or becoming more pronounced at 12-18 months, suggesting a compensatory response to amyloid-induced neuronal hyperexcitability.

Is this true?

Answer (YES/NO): NO